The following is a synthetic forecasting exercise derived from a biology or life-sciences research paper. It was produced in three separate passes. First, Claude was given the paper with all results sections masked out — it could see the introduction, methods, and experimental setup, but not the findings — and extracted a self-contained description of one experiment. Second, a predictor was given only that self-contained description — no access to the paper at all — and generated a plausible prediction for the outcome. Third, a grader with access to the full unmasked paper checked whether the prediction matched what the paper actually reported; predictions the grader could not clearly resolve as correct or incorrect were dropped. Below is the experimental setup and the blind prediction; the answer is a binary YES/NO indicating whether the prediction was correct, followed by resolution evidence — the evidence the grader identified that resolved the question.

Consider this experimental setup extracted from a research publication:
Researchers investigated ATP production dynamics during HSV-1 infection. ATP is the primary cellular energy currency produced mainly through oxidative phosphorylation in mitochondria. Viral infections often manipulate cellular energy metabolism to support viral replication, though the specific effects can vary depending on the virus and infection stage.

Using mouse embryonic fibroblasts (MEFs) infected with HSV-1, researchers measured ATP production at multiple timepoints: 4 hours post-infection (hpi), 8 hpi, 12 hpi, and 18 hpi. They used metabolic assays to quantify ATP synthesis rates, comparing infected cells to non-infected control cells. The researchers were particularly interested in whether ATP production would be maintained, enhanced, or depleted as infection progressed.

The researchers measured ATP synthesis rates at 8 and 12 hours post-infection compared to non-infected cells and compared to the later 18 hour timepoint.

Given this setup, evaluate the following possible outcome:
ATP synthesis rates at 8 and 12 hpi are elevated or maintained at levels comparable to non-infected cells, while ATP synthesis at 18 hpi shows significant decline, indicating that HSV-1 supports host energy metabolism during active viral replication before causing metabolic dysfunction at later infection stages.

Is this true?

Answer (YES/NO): YES